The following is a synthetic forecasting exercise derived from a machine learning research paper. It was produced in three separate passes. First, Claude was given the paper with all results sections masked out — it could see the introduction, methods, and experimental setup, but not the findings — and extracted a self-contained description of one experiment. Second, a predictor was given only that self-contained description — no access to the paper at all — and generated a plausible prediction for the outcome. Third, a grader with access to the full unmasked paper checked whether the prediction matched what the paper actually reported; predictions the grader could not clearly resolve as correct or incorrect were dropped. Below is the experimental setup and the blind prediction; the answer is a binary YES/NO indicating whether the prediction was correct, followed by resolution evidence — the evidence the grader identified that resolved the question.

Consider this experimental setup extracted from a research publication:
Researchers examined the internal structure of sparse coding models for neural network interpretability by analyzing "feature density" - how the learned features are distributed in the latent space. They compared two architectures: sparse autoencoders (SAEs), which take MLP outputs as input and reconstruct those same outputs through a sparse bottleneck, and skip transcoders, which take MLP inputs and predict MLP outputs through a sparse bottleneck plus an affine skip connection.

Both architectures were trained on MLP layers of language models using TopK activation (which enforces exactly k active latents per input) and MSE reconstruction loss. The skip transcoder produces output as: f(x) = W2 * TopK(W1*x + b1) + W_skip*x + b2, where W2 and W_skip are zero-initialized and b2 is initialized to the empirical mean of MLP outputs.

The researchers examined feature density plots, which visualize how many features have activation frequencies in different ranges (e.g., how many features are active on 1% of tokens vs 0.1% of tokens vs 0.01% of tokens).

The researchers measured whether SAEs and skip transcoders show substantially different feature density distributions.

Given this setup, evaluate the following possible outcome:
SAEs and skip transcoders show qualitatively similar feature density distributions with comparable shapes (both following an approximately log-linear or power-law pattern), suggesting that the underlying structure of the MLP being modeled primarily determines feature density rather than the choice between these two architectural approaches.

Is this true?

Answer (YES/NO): YES